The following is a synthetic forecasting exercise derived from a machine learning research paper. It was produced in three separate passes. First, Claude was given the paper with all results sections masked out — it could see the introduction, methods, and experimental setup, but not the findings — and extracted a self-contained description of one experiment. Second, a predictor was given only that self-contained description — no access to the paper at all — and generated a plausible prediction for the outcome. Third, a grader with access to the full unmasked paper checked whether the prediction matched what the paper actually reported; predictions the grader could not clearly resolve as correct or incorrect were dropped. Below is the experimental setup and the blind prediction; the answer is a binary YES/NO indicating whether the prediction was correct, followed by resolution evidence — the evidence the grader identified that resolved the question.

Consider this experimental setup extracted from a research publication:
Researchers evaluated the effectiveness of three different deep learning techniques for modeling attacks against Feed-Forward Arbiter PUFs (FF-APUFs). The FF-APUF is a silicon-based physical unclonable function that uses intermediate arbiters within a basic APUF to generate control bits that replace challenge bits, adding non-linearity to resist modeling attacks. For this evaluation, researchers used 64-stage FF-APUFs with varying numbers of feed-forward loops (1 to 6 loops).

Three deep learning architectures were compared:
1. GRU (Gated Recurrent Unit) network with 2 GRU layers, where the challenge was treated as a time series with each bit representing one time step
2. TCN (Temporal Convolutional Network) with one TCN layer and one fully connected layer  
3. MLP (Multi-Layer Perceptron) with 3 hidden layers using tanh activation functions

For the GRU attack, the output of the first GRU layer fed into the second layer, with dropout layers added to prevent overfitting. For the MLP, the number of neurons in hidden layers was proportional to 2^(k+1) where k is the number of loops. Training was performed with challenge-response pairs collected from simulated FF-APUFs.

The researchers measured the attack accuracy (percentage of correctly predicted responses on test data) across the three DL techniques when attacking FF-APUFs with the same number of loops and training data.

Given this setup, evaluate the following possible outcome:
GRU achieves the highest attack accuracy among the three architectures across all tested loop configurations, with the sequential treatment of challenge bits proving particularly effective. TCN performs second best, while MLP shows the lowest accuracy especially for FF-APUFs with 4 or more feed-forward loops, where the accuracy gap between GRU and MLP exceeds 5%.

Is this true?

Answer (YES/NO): NO